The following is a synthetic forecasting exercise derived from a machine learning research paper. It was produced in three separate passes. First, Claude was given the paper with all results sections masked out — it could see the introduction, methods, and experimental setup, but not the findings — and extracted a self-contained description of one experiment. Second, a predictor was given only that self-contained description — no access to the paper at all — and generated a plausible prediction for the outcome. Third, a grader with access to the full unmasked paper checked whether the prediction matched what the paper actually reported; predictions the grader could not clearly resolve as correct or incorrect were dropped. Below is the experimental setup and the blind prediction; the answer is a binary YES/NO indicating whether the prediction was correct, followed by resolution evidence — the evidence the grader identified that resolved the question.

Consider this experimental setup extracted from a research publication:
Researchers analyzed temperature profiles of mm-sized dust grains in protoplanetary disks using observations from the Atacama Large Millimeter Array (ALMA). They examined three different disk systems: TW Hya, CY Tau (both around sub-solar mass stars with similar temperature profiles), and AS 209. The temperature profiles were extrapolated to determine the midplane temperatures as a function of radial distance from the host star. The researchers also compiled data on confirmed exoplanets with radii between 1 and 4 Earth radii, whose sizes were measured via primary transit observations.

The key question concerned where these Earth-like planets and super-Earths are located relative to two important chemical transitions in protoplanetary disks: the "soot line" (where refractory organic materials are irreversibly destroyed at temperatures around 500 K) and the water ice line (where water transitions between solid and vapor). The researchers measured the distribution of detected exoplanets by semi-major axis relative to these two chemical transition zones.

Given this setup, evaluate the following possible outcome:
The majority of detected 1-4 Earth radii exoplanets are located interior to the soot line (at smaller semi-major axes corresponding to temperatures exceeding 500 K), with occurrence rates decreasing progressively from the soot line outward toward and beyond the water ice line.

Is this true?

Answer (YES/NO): NO